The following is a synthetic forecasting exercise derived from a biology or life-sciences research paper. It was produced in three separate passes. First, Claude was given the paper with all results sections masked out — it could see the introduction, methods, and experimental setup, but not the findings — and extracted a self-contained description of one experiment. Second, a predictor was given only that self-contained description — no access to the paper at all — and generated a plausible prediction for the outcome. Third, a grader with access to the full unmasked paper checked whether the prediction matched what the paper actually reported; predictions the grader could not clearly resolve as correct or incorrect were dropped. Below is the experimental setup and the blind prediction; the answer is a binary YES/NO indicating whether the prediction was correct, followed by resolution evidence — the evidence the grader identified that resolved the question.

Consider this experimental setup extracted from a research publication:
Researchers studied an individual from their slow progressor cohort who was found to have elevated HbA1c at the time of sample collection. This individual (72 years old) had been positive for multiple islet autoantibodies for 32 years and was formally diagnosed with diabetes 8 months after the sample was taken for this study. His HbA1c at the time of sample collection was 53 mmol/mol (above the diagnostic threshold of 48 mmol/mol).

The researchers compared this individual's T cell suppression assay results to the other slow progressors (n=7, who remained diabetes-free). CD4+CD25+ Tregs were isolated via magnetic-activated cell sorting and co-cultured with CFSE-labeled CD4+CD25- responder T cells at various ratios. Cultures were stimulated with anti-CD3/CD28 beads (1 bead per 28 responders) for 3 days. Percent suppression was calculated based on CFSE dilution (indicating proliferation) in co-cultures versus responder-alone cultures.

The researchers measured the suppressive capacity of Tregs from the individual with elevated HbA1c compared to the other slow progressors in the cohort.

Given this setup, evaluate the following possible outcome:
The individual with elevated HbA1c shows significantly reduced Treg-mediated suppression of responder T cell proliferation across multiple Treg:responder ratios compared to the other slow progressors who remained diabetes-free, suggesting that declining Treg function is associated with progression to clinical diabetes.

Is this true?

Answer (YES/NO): NO